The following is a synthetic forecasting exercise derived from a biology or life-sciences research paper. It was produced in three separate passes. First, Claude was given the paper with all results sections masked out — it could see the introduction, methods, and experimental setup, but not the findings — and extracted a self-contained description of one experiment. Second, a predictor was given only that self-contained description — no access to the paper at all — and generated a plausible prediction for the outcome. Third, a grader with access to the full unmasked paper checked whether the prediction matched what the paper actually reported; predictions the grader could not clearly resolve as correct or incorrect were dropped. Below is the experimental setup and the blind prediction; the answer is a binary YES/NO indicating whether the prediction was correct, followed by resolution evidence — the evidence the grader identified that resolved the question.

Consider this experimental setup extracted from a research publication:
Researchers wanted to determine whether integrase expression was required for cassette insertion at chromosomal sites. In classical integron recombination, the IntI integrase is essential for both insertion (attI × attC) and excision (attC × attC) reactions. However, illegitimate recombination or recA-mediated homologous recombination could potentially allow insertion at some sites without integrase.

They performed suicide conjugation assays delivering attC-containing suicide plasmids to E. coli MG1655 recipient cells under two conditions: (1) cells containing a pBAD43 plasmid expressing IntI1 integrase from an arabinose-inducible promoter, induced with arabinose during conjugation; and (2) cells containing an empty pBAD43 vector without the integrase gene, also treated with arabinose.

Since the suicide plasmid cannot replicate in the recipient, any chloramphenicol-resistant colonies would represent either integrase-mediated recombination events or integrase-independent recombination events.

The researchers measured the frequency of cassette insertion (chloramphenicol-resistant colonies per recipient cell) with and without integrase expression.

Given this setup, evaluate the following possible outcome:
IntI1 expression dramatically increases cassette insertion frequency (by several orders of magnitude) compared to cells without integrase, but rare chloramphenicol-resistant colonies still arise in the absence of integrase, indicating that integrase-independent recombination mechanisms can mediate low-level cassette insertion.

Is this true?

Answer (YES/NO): YES